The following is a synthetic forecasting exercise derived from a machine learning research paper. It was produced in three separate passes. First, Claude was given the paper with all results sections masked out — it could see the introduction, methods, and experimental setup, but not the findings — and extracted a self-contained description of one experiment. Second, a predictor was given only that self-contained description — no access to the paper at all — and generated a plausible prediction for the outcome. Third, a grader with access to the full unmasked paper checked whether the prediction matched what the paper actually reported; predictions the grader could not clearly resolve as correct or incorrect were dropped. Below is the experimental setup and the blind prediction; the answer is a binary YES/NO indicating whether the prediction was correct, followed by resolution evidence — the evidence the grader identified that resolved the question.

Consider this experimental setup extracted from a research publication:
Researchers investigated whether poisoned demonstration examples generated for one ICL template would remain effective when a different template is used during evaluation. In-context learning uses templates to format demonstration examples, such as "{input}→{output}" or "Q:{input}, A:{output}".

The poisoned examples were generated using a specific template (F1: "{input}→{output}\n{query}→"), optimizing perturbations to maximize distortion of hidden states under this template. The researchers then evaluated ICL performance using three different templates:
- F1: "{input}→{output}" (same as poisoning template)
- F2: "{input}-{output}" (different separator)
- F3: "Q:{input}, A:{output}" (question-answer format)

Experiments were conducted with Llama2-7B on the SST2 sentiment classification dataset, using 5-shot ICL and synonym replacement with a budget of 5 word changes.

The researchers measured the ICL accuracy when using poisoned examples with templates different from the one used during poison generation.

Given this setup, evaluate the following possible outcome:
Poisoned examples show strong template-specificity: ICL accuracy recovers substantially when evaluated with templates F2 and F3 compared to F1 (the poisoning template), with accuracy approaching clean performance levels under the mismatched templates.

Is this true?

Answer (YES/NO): NO